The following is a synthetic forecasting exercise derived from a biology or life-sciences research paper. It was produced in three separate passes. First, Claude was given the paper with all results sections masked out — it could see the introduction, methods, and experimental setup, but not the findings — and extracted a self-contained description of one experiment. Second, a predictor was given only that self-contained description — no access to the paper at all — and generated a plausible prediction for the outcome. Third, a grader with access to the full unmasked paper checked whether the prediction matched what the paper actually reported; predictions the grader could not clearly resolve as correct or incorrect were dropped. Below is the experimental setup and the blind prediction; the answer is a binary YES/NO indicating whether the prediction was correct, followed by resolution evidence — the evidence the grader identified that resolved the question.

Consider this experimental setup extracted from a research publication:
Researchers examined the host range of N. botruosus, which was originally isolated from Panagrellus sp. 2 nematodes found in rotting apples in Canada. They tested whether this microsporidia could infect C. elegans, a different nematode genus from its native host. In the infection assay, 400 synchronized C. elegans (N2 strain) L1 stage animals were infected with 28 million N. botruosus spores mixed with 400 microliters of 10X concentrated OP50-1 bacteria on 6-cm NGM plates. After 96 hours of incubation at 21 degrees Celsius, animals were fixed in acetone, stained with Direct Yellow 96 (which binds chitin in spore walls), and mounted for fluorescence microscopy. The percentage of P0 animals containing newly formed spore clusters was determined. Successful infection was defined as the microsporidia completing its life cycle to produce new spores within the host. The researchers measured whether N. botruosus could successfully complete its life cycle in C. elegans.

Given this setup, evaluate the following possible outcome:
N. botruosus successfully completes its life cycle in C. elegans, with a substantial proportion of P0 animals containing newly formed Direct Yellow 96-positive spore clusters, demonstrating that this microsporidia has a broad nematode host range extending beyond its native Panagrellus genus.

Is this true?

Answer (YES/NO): NO